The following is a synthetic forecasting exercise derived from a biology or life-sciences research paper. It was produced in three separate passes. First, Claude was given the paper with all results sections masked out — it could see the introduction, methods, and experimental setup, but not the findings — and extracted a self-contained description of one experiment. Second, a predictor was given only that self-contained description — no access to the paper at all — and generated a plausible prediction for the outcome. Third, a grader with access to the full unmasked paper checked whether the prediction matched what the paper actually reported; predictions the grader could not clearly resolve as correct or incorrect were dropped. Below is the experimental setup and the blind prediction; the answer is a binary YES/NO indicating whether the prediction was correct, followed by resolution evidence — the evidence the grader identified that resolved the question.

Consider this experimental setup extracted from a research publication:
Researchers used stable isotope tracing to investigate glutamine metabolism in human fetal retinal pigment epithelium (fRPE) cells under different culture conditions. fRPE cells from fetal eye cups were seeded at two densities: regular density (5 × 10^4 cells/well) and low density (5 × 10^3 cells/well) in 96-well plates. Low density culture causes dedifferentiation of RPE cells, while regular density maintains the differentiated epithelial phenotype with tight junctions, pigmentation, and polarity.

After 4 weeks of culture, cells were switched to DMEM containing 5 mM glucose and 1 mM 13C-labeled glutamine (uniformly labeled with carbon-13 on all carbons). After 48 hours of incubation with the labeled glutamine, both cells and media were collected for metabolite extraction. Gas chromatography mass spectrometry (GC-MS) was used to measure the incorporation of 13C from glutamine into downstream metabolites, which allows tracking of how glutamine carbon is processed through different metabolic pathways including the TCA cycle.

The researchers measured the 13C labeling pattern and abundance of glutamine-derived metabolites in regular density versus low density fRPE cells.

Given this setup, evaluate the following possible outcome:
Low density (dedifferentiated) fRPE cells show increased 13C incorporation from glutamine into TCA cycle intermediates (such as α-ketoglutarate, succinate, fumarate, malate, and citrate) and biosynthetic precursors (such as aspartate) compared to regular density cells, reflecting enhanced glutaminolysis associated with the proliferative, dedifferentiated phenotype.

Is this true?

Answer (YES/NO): YES